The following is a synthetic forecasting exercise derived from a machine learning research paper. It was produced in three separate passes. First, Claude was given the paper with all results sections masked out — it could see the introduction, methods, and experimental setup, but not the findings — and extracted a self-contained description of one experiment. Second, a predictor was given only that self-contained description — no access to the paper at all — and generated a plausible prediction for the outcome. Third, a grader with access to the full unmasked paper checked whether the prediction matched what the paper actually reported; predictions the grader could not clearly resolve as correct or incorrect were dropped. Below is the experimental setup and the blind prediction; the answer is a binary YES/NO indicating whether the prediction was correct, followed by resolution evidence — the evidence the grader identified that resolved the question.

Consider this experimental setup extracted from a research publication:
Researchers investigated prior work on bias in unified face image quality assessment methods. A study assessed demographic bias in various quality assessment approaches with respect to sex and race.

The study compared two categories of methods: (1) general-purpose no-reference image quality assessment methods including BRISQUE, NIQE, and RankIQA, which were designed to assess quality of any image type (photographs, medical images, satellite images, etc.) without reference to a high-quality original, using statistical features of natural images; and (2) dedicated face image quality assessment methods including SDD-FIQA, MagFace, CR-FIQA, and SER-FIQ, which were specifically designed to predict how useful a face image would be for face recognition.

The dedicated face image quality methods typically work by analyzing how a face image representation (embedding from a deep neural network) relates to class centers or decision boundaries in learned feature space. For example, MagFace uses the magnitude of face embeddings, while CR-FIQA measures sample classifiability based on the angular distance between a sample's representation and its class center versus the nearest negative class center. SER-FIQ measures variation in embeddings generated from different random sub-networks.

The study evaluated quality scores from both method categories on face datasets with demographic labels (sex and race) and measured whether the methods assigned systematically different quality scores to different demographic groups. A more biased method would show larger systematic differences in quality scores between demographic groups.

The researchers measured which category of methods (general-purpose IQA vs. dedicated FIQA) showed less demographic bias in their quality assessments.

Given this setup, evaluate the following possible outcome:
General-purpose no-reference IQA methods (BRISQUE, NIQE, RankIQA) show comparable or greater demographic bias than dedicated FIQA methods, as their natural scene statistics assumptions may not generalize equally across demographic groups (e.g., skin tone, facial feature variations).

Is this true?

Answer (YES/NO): NO